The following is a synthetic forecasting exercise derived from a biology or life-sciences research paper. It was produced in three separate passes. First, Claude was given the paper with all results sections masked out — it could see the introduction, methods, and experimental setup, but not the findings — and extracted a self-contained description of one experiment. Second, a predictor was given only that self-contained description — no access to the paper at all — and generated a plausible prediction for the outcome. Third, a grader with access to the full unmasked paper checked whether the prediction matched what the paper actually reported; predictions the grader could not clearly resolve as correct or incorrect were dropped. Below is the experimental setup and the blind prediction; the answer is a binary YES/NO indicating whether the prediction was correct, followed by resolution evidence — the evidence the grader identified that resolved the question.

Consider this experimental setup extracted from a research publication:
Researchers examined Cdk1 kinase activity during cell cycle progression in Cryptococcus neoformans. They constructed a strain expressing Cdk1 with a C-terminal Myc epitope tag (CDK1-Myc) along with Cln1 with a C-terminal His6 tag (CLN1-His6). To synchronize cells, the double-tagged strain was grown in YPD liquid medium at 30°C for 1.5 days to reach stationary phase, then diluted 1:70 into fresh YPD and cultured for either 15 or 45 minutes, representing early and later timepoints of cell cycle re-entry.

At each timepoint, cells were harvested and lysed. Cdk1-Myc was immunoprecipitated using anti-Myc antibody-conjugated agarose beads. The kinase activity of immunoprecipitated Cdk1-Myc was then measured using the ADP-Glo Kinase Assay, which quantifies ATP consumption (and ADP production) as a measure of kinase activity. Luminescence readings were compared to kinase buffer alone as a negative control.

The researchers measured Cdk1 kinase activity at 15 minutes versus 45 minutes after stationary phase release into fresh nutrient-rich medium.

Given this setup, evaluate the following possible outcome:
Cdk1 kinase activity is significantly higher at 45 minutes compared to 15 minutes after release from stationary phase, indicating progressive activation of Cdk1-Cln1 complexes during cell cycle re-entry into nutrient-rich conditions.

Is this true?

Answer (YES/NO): YES